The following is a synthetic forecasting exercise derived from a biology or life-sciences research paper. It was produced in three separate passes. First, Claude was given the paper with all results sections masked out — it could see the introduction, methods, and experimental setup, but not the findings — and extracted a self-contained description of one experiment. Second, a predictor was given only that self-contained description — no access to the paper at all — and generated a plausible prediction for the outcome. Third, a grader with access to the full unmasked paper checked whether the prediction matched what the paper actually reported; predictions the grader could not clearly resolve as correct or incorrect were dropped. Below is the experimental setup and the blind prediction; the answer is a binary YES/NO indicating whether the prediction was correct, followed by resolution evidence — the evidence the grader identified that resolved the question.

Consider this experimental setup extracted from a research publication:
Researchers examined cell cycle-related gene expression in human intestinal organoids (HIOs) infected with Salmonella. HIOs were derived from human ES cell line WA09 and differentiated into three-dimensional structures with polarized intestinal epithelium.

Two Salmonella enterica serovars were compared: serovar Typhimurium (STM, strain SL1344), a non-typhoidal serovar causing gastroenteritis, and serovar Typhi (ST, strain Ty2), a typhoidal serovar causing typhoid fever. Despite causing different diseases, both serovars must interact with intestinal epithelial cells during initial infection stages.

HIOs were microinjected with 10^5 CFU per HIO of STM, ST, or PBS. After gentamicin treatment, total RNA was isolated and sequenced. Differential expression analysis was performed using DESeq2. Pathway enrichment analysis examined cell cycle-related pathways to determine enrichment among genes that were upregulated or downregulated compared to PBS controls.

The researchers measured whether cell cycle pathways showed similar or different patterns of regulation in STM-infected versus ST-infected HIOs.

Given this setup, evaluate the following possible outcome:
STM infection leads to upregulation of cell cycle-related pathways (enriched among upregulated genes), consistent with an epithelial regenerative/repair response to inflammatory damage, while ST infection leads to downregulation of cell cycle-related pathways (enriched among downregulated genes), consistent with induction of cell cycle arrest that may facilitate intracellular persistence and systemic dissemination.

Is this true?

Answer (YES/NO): NO